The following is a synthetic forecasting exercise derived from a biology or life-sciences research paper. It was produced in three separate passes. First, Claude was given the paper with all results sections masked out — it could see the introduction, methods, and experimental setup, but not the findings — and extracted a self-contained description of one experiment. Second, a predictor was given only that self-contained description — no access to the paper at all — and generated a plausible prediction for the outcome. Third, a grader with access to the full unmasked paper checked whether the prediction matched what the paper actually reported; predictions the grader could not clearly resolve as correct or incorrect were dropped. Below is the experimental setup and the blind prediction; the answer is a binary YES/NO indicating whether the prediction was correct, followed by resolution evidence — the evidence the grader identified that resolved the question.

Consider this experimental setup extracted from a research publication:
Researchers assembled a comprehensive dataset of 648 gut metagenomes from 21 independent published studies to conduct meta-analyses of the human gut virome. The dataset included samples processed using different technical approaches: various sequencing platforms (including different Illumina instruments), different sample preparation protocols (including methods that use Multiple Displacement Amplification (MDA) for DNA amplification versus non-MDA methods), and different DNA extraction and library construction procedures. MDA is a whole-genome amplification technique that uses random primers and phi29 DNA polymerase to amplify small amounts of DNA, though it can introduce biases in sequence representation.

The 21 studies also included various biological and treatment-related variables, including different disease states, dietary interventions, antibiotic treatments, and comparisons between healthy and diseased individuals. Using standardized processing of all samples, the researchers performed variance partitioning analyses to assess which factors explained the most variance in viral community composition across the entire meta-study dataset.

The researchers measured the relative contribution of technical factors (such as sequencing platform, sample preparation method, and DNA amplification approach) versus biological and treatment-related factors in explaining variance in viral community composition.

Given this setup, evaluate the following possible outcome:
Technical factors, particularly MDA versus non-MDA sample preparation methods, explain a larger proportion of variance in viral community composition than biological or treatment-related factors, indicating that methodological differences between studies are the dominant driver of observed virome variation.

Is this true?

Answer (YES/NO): YES